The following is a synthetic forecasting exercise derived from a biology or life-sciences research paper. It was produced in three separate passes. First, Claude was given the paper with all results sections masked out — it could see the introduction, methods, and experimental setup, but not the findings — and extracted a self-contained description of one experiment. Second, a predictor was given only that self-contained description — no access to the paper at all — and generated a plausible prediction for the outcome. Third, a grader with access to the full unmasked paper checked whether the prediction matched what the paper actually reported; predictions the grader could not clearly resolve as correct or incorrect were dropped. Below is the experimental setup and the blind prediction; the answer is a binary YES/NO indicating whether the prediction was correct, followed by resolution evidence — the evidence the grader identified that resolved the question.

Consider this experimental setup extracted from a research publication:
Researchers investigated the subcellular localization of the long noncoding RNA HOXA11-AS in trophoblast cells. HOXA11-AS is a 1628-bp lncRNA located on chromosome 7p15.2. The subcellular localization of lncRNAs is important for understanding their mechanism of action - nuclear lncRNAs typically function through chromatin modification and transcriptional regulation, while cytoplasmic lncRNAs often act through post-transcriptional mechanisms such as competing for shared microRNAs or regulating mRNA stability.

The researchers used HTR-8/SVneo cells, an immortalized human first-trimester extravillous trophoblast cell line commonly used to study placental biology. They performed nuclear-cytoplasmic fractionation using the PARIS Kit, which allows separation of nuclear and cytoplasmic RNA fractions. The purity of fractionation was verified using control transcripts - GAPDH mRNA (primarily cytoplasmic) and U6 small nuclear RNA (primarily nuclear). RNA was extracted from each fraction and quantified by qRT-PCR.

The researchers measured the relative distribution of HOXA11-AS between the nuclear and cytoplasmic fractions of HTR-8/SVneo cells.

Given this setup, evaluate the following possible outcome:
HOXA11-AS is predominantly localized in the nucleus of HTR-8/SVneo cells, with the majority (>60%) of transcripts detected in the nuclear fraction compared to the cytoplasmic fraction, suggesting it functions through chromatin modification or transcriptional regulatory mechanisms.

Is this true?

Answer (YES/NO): YES